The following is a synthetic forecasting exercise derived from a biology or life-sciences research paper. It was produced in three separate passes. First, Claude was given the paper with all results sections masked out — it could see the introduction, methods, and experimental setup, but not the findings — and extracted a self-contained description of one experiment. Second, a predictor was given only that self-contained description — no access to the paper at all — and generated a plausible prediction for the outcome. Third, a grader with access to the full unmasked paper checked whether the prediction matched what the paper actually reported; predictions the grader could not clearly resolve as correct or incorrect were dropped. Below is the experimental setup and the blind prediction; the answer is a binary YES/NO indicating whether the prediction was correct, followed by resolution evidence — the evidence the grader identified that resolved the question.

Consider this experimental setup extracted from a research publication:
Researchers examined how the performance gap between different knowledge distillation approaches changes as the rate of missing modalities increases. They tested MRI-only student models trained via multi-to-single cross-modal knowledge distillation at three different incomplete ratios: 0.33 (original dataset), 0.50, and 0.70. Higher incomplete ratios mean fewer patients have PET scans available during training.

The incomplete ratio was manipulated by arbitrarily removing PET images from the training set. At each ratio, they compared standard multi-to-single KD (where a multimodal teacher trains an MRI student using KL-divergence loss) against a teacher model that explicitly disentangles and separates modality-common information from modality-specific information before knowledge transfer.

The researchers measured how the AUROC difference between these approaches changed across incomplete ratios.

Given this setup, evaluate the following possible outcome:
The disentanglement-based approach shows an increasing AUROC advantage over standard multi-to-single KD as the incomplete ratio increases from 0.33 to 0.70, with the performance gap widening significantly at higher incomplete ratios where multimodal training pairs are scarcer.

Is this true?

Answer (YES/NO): YES